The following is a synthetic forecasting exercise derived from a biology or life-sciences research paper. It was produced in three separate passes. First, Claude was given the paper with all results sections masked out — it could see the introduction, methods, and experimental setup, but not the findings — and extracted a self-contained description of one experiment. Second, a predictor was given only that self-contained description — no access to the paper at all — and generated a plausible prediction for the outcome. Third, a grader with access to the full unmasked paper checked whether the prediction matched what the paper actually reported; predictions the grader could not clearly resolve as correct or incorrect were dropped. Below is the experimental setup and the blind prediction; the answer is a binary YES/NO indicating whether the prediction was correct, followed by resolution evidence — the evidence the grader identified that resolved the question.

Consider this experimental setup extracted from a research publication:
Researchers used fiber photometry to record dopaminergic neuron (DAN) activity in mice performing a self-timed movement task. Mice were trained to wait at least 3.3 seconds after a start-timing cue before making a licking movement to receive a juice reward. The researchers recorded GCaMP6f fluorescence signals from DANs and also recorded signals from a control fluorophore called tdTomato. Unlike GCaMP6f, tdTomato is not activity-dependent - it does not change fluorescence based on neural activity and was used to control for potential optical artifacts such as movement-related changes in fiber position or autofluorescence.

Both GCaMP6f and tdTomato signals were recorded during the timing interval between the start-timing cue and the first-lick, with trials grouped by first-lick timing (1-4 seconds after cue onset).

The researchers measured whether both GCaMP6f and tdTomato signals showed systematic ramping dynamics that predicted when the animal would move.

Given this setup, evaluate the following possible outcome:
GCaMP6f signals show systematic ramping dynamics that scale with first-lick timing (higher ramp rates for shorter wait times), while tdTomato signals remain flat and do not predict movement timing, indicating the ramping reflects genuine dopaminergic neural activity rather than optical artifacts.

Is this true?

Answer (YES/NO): YES